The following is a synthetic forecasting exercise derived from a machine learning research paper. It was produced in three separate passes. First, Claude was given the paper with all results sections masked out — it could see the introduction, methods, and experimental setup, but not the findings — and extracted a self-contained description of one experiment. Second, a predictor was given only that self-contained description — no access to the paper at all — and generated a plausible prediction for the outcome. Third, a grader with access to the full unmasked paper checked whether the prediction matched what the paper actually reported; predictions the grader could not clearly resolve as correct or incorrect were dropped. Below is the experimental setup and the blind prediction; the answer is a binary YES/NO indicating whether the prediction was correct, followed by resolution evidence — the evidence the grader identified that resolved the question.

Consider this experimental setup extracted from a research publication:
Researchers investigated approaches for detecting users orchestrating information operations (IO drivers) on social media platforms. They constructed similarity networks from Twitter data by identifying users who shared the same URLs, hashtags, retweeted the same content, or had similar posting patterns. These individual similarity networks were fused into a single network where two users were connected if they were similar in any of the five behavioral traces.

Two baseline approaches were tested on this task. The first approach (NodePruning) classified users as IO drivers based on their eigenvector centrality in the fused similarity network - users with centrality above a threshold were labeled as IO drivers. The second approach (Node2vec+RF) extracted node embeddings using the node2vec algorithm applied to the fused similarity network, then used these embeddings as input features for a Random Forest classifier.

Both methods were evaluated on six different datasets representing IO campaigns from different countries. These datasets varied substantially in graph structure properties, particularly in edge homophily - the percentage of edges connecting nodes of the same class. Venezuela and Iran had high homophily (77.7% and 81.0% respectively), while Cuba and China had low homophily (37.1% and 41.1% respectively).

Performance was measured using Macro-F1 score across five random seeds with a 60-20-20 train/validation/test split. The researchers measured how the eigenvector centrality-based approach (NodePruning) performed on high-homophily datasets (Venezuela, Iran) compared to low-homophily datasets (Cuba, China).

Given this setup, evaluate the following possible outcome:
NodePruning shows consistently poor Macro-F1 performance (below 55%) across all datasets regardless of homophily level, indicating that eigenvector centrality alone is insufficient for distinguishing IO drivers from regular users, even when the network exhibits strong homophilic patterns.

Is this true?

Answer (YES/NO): NO